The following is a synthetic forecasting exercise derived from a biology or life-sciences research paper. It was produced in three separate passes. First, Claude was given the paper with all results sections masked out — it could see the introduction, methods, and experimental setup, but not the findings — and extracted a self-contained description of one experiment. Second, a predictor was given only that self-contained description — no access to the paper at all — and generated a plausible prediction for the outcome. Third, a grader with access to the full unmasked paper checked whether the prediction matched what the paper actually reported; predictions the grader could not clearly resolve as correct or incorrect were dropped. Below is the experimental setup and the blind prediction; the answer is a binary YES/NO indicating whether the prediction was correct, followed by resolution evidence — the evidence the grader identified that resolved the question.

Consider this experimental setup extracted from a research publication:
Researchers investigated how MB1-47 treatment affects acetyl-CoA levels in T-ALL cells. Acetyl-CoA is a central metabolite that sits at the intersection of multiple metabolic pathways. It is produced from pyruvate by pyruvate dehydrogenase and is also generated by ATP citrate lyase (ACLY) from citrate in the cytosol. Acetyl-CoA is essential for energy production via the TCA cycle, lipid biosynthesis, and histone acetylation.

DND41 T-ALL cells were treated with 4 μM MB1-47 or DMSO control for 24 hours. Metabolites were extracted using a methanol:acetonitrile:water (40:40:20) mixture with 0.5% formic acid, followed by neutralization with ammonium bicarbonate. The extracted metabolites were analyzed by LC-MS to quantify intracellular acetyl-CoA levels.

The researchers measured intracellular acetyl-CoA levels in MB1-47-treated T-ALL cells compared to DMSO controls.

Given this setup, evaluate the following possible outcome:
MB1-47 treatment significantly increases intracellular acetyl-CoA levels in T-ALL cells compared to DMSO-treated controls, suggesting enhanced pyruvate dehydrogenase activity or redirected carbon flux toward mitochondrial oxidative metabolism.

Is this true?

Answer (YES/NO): NO